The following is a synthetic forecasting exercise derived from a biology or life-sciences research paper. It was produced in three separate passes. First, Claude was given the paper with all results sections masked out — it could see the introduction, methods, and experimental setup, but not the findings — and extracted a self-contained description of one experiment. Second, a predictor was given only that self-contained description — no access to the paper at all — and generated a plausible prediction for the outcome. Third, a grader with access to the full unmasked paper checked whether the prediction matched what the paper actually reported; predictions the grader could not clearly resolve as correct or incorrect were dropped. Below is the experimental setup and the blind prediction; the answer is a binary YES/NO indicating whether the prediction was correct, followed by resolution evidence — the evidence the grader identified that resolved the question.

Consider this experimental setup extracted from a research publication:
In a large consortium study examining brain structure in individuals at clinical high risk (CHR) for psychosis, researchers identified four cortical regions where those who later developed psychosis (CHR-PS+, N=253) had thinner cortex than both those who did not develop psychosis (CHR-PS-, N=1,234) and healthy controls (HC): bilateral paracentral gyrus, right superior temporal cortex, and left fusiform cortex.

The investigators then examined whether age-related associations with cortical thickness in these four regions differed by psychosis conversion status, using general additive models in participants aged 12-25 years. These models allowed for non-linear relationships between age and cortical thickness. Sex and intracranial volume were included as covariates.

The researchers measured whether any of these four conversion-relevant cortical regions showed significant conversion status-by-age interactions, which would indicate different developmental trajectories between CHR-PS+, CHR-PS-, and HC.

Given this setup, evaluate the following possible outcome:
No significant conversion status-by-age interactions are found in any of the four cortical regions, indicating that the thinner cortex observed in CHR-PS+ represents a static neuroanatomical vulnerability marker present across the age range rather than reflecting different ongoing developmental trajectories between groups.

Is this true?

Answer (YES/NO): NO